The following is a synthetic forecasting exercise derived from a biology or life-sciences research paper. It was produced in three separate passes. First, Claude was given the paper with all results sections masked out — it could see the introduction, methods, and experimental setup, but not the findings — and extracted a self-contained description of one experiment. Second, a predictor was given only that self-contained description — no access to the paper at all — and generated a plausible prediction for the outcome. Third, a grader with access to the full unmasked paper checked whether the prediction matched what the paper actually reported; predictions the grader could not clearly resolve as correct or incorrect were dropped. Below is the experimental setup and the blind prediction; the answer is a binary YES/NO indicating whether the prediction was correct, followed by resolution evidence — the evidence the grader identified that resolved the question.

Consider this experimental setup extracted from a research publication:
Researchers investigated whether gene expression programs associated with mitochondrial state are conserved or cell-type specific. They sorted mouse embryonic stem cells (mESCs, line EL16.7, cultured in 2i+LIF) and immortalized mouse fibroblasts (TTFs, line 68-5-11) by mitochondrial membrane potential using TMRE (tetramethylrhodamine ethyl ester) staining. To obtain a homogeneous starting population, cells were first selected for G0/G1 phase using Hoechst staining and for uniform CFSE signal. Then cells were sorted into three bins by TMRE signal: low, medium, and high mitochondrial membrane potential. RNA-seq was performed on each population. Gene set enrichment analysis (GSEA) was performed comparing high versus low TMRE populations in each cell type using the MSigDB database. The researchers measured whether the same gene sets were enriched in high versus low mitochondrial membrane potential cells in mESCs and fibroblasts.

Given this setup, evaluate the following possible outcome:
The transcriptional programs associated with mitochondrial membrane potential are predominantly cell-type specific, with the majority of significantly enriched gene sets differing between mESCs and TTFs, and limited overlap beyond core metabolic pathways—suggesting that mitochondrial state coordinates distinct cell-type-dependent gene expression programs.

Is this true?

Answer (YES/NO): NO